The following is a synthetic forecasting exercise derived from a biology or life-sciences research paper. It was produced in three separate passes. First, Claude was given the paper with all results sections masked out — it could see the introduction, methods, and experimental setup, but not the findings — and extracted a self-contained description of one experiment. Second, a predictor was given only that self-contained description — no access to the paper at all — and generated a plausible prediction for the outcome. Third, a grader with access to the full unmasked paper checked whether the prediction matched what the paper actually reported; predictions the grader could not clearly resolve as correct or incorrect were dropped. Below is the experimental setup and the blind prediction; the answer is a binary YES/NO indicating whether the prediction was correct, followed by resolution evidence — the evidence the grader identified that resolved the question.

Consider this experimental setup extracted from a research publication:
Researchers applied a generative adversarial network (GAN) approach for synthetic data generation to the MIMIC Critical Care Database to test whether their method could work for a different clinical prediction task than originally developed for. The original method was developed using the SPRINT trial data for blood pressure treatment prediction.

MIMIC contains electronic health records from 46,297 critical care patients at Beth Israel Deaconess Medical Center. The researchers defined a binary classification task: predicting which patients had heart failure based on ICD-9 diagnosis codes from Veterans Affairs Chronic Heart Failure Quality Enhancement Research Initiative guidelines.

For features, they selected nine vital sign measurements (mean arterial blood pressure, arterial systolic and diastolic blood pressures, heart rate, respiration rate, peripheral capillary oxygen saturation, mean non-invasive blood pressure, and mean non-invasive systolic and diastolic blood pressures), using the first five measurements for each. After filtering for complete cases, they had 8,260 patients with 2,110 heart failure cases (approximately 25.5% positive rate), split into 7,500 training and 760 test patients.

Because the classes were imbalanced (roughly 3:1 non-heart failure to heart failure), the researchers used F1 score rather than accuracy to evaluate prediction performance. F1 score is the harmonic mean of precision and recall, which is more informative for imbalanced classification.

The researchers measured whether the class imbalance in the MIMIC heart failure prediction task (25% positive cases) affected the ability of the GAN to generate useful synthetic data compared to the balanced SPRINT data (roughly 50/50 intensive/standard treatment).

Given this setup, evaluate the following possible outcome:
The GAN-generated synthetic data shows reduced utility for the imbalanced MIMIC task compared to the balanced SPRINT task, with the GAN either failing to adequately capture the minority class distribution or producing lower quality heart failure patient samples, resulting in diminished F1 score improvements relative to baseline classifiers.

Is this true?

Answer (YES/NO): NO